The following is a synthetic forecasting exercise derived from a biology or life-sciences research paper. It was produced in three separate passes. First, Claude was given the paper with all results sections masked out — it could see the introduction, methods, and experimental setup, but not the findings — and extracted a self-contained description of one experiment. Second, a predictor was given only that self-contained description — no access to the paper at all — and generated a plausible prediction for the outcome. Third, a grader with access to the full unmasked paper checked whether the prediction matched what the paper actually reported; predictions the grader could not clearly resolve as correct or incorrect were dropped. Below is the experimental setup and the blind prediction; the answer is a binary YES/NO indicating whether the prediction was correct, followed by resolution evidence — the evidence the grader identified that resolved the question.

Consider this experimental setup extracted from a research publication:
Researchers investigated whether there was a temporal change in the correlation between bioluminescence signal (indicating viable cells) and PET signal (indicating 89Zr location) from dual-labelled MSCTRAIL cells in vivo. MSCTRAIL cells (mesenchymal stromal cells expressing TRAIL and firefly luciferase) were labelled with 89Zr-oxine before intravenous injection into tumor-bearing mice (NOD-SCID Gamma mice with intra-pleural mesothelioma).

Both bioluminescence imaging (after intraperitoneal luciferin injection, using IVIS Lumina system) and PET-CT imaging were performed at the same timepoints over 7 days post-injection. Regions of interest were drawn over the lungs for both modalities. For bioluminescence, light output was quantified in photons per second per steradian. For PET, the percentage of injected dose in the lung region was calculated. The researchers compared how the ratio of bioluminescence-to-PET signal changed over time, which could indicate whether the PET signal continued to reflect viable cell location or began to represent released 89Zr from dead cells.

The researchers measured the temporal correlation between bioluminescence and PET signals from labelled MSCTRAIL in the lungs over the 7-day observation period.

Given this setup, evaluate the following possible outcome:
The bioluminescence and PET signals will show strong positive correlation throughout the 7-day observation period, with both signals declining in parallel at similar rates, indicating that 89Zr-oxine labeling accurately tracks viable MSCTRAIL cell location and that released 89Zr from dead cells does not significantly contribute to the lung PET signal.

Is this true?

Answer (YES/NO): YES